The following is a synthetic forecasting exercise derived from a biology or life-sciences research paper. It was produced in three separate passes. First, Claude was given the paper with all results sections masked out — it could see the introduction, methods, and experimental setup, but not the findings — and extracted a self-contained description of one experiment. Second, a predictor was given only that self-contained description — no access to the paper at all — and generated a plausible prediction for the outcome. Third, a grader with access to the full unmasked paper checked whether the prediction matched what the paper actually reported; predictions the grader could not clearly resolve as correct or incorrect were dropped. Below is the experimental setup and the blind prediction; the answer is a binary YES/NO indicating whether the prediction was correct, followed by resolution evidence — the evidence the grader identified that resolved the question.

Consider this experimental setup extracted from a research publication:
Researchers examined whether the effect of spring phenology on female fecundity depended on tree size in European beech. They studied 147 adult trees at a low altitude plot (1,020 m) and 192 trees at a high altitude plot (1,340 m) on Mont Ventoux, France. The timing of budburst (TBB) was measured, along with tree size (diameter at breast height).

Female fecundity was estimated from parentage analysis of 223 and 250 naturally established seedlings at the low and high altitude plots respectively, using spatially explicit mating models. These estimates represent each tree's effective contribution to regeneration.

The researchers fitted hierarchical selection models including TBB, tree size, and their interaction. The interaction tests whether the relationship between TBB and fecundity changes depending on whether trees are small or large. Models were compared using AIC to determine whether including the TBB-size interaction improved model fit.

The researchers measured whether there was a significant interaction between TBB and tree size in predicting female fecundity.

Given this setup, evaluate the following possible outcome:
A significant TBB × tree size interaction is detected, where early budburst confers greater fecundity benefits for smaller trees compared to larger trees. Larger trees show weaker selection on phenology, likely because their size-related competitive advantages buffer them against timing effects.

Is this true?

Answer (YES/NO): NO